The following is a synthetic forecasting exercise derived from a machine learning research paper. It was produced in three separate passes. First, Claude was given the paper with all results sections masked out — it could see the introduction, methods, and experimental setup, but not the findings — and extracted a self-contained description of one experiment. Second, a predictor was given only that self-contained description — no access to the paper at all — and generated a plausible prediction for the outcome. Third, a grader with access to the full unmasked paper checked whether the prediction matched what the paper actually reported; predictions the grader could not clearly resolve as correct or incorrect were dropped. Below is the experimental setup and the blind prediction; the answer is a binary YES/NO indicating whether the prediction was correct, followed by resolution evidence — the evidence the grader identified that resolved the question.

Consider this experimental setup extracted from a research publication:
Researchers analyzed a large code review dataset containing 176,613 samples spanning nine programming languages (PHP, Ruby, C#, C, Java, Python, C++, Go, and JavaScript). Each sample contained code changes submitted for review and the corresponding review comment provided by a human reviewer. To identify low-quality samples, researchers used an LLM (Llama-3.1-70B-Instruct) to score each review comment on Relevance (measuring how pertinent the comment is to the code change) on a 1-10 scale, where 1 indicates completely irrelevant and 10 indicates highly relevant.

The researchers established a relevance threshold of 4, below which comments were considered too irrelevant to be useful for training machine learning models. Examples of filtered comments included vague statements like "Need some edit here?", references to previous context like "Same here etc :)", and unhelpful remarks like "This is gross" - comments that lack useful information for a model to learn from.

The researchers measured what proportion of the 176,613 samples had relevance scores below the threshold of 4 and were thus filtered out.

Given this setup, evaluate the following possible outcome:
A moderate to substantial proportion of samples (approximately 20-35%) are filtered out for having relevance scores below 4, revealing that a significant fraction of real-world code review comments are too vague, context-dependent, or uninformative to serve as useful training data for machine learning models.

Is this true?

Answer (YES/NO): NO